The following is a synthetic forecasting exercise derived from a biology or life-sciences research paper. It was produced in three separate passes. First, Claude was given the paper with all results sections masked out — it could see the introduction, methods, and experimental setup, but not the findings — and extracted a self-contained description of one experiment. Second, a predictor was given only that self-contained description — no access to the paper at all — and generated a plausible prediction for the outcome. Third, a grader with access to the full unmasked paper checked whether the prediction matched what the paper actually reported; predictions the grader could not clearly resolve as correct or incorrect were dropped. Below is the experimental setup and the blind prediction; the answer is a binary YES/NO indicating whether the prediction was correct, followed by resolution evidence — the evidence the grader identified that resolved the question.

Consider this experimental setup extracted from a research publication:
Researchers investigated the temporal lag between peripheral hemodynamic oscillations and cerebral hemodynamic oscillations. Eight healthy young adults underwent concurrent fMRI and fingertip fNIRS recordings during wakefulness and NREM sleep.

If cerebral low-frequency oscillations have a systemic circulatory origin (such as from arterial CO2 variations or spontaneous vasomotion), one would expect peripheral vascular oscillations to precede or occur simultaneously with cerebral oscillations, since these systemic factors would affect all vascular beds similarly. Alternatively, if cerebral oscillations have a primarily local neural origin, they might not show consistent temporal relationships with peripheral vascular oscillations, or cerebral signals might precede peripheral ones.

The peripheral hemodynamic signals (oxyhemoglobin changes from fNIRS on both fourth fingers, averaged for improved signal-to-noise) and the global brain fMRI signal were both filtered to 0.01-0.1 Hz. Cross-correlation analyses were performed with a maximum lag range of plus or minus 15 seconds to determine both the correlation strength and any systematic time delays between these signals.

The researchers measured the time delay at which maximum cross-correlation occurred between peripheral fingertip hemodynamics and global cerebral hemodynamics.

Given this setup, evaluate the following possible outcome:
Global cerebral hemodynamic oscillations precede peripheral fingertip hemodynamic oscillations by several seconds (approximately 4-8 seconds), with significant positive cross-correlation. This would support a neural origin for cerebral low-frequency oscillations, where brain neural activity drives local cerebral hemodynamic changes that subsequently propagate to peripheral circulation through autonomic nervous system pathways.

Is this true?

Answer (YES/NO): NO